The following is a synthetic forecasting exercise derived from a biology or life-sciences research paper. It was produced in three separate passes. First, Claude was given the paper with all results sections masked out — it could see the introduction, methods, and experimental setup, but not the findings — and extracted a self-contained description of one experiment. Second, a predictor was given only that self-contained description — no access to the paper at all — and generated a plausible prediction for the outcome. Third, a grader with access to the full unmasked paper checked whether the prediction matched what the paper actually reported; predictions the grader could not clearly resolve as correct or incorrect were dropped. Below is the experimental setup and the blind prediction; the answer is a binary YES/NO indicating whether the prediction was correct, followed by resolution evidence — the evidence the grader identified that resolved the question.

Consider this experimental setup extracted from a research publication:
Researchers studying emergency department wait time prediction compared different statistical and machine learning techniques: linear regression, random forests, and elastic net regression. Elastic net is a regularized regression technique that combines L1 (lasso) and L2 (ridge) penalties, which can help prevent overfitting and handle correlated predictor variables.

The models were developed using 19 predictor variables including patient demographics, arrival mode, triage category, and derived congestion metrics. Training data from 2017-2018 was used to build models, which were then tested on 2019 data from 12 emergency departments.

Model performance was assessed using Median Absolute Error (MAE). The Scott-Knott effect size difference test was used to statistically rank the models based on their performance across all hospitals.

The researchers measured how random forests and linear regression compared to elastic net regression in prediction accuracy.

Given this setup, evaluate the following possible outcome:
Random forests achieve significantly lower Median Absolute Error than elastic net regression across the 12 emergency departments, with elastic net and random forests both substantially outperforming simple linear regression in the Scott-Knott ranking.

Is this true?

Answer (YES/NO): NO